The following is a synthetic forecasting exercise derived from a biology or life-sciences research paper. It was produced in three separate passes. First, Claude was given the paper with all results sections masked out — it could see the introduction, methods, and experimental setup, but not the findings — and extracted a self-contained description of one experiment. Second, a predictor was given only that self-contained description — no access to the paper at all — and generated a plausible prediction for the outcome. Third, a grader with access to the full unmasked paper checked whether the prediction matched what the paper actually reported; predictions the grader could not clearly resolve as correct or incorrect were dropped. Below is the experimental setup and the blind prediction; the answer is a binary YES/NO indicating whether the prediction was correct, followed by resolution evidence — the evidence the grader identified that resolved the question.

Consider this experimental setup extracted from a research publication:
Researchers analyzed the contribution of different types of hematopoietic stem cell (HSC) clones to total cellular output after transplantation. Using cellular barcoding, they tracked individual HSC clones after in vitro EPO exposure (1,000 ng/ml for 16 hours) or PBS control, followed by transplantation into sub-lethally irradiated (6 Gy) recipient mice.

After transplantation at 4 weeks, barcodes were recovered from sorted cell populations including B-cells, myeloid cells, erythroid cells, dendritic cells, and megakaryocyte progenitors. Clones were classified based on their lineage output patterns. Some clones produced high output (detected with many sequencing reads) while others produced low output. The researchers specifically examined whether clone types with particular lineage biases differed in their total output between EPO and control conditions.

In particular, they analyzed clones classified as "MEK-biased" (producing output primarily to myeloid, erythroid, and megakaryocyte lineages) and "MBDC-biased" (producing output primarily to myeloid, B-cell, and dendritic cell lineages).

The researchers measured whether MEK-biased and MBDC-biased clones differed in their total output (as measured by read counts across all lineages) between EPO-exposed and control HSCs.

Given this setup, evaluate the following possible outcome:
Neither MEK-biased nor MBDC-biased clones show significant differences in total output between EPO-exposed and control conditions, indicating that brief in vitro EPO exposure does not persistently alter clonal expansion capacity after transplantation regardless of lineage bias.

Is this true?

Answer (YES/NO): NO